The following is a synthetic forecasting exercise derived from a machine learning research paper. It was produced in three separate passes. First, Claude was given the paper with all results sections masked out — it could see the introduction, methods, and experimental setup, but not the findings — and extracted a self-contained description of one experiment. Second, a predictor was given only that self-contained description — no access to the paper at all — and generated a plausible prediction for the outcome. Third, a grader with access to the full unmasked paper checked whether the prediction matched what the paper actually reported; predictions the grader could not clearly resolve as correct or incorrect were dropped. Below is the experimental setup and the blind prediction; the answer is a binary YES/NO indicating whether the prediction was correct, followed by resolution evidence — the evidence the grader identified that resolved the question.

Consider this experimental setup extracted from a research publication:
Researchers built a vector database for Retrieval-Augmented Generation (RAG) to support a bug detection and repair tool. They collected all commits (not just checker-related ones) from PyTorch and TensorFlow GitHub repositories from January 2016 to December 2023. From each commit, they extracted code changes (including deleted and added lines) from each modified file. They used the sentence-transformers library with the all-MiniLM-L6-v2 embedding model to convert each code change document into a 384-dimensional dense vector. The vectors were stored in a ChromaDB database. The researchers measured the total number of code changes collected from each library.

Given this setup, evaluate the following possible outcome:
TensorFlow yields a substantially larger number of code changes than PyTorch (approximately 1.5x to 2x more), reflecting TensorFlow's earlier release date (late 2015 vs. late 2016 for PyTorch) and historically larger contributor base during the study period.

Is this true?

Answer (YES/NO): NO